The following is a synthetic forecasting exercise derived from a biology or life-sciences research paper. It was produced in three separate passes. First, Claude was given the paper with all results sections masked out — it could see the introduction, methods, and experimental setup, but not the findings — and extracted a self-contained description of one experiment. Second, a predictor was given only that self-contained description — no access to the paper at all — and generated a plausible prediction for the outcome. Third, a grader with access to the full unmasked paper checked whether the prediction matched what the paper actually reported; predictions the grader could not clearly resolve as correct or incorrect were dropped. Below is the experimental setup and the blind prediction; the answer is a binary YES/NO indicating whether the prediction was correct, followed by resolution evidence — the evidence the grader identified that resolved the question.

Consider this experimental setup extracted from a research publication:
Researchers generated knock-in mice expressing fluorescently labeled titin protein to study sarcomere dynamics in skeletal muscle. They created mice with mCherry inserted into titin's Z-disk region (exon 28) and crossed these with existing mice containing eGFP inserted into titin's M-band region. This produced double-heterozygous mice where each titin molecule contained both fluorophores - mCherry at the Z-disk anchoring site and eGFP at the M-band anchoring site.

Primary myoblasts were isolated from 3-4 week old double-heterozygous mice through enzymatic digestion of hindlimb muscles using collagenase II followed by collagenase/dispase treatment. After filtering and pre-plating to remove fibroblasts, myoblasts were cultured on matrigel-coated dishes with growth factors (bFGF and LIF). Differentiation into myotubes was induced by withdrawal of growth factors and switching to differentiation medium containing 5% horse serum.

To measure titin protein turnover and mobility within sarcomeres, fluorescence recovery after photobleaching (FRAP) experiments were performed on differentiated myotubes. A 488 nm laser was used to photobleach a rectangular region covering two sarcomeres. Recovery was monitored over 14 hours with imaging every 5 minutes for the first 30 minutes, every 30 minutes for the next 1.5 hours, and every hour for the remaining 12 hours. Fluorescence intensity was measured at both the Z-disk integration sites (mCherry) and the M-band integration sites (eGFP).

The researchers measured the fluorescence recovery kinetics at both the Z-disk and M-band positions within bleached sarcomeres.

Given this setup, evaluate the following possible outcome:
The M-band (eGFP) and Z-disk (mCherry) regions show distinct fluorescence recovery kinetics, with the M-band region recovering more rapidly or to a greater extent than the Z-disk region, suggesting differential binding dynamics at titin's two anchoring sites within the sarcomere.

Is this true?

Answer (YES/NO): NO